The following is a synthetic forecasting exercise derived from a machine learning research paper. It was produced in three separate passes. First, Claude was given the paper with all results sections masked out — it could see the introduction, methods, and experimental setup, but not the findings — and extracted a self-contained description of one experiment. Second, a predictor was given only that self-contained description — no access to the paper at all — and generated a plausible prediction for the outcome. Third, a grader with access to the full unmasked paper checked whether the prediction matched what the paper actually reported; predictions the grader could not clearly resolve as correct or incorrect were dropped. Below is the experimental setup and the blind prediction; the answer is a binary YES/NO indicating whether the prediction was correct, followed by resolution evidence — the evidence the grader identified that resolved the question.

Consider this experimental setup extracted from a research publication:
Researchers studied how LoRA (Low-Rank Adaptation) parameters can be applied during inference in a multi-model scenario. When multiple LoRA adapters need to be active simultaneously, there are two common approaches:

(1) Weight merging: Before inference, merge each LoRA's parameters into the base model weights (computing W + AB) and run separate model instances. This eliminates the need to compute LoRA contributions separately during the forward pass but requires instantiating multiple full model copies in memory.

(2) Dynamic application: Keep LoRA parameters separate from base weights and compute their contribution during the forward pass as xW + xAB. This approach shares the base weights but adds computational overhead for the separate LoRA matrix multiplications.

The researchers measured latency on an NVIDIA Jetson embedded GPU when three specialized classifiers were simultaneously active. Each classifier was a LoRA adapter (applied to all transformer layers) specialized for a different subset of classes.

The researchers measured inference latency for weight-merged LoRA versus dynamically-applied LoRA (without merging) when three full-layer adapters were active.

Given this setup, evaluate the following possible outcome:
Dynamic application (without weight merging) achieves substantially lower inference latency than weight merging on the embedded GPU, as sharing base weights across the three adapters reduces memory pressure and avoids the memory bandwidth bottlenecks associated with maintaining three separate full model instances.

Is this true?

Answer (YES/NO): NO